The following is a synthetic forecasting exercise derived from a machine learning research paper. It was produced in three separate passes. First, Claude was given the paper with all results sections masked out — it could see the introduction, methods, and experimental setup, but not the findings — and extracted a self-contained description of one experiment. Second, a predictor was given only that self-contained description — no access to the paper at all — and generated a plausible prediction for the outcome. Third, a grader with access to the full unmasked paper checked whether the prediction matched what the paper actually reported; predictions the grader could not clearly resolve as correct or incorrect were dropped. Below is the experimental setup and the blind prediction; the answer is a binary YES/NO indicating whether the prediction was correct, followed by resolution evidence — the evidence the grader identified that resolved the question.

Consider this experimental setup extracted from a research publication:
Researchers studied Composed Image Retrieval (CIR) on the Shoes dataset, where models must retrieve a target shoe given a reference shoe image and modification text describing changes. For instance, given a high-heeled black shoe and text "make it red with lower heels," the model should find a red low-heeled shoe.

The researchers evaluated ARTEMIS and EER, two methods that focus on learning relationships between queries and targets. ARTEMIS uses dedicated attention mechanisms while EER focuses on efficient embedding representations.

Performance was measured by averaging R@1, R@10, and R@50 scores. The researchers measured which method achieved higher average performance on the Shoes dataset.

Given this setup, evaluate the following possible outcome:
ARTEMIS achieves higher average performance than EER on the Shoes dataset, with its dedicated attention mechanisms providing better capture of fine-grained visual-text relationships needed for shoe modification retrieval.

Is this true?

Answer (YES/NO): NO